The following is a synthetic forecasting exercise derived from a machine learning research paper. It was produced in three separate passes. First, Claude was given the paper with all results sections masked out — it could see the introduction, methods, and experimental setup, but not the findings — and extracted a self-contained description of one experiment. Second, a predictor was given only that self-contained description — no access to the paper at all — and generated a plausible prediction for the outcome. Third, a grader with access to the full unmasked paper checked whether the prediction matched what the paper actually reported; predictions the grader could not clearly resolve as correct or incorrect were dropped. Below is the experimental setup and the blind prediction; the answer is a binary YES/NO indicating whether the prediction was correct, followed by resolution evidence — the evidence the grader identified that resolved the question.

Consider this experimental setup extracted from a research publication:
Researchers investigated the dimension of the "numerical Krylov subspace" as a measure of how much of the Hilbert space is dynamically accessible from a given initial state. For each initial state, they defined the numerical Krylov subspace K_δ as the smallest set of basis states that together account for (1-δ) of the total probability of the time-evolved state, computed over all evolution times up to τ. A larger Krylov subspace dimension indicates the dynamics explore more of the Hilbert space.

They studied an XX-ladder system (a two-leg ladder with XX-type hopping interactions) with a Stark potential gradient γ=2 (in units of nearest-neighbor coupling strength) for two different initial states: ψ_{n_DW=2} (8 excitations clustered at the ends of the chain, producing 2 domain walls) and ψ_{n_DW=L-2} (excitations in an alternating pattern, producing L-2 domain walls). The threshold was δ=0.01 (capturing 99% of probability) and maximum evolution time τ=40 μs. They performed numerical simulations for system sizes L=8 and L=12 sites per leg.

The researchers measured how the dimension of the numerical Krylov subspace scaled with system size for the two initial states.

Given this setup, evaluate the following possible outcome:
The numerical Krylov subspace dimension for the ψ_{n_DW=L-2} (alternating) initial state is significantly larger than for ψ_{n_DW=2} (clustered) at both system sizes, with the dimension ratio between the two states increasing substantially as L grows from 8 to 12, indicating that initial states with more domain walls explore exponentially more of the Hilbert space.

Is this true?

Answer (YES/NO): NO